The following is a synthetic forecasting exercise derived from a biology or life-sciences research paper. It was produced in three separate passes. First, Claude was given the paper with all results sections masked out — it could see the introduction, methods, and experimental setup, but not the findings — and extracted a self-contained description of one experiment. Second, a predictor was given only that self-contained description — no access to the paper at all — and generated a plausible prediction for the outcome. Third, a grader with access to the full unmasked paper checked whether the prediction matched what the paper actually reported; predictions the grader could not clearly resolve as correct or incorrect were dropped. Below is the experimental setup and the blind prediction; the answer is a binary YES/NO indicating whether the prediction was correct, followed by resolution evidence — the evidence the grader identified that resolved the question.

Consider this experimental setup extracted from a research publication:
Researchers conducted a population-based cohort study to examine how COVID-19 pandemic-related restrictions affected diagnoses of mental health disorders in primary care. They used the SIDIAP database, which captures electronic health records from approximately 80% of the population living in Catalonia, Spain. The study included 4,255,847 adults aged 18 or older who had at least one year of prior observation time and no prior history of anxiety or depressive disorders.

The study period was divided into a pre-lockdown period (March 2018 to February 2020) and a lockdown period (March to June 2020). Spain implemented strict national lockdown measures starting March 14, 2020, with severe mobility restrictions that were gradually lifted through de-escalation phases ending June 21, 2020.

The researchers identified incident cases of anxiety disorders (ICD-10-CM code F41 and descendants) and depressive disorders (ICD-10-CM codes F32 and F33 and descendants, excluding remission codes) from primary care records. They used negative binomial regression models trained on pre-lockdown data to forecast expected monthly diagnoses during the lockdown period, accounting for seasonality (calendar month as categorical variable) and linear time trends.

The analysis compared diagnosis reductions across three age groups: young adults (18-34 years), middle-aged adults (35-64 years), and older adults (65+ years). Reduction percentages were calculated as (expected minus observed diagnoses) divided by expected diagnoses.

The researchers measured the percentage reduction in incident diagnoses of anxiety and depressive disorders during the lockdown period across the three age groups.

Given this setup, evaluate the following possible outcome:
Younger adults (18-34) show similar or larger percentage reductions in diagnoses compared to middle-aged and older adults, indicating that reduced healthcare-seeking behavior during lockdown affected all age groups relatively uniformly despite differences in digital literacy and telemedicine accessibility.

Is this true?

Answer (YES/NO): NO